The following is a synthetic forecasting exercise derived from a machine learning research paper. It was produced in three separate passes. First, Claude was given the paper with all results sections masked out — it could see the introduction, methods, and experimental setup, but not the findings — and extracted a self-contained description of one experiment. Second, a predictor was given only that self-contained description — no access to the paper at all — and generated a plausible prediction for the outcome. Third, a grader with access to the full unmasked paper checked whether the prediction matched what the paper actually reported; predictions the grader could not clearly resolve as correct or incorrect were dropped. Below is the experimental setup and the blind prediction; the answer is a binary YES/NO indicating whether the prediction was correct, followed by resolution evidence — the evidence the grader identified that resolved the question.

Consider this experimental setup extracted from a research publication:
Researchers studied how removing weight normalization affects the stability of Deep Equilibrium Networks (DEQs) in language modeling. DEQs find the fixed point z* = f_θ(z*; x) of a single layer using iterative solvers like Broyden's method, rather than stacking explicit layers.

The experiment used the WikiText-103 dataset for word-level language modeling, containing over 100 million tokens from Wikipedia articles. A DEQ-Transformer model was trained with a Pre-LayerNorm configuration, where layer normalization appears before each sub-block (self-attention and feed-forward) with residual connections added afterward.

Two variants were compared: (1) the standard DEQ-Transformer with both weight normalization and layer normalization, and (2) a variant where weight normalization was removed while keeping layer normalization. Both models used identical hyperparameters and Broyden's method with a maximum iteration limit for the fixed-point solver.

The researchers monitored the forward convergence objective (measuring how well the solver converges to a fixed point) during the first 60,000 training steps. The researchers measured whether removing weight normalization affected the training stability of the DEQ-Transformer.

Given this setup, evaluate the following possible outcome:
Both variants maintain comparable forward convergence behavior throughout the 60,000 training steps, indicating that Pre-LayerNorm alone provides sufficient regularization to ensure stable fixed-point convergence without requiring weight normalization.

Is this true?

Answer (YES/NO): NO